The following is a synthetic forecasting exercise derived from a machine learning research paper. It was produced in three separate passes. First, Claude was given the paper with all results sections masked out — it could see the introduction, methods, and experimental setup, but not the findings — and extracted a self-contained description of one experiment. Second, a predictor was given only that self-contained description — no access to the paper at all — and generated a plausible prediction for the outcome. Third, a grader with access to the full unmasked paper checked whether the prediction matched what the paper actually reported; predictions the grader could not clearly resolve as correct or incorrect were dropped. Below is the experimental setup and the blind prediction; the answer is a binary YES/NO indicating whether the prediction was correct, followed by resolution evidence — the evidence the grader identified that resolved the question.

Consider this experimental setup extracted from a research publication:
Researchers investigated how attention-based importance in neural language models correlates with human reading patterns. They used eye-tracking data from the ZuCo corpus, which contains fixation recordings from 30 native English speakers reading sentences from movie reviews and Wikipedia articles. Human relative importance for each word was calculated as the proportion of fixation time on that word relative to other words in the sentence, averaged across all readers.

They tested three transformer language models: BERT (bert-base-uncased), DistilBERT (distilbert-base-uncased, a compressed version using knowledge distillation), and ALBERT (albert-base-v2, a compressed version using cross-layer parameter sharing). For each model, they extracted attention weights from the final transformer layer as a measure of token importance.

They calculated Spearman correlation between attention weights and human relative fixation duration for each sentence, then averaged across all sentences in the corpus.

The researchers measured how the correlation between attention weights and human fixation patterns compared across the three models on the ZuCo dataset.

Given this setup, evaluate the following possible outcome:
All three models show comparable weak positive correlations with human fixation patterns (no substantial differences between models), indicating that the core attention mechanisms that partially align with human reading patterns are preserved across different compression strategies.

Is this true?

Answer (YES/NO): NO